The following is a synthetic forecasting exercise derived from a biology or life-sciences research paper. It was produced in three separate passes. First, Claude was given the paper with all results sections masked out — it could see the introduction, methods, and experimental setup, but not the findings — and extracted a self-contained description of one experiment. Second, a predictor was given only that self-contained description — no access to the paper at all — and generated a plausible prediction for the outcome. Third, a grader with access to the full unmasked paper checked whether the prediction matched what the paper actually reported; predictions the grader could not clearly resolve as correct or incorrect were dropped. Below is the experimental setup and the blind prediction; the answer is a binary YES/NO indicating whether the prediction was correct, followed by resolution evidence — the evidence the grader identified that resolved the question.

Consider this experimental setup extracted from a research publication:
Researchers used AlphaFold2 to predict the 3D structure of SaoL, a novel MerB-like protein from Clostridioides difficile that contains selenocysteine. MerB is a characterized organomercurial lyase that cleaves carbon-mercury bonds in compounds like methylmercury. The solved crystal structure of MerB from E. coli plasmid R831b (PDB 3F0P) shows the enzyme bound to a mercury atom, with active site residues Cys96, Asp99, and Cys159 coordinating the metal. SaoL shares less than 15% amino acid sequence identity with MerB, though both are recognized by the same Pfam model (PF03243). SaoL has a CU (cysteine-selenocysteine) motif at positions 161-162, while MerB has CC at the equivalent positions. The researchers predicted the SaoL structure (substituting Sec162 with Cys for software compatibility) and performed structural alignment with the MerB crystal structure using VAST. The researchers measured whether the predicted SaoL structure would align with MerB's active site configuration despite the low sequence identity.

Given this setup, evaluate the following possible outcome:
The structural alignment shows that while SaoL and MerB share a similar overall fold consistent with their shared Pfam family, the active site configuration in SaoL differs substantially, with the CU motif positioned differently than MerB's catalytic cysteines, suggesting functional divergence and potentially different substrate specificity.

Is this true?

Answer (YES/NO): NO